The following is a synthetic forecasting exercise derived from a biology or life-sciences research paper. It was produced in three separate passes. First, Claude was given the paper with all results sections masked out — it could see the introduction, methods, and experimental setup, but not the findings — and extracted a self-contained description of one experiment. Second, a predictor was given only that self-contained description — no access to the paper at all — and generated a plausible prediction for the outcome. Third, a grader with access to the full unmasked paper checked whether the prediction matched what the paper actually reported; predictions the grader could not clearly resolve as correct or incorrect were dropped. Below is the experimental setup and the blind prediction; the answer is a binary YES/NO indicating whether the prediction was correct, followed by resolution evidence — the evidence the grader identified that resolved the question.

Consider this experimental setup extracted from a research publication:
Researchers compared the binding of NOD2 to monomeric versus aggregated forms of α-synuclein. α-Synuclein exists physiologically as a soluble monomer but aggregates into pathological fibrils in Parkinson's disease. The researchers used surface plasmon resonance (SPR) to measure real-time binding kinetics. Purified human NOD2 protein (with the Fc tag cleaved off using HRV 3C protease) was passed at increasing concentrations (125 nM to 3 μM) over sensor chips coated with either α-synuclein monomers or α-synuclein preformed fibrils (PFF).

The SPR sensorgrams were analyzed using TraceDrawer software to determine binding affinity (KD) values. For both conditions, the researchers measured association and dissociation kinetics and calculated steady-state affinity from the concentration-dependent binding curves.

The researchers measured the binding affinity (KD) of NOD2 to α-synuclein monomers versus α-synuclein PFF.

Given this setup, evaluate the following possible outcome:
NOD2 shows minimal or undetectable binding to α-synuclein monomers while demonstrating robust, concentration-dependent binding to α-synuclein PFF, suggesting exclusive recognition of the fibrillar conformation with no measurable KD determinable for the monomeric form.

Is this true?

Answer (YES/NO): YES